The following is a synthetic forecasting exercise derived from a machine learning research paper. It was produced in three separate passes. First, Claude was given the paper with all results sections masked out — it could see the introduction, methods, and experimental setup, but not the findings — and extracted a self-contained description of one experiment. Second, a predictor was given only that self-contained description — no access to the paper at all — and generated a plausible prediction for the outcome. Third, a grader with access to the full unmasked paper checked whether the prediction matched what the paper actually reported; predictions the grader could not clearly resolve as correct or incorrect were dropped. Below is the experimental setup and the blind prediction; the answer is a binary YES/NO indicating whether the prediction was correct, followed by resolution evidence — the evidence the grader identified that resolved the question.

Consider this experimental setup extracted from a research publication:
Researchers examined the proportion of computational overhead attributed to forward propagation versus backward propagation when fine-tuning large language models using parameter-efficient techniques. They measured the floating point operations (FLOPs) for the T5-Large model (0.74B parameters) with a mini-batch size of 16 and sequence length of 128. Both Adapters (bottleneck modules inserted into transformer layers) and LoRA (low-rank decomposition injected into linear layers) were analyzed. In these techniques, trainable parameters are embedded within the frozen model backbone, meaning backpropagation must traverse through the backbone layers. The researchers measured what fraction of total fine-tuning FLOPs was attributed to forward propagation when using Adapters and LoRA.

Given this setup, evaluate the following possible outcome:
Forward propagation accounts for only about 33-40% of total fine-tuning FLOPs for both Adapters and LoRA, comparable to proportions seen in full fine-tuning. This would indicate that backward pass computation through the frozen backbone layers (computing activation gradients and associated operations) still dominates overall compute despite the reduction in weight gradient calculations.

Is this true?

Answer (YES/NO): NO